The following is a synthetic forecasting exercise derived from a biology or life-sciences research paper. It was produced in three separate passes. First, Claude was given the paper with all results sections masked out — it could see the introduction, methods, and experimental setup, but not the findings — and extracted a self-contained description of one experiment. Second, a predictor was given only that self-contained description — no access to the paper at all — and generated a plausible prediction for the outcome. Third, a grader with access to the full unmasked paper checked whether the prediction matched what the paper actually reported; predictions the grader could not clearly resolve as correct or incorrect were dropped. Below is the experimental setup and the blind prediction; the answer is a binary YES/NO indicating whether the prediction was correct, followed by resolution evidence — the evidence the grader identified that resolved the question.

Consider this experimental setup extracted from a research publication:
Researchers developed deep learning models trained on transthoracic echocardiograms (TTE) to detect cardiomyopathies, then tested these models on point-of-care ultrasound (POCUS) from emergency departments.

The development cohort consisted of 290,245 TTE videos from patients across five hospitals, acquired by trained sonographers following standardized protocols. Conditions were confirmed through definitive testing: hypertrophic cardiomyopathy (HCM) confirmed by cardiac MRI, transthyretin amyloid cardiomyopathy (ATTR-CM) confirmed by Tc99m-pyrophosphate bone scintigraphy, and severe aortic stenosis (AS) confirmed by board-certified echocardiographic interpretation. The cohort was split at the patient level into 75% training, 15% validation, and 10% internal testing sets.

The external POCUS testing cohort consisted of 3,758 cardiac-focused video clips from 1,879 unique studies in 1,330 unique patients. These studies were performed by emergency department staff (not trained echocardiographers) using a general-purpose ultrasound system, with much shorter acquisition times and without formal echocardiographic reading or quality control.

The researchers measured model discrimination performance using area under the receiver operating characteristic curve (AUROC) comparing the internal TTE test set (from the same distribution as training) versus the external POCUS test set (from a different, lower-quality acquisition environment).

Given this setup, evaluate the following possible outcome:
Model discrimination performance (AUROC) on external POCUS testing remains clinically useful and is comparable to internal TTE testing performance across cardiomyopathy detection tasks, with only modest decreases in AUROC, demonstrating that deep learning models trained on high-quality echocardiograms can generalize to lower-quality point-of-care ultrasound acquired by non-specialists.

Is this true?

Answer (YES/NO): NO